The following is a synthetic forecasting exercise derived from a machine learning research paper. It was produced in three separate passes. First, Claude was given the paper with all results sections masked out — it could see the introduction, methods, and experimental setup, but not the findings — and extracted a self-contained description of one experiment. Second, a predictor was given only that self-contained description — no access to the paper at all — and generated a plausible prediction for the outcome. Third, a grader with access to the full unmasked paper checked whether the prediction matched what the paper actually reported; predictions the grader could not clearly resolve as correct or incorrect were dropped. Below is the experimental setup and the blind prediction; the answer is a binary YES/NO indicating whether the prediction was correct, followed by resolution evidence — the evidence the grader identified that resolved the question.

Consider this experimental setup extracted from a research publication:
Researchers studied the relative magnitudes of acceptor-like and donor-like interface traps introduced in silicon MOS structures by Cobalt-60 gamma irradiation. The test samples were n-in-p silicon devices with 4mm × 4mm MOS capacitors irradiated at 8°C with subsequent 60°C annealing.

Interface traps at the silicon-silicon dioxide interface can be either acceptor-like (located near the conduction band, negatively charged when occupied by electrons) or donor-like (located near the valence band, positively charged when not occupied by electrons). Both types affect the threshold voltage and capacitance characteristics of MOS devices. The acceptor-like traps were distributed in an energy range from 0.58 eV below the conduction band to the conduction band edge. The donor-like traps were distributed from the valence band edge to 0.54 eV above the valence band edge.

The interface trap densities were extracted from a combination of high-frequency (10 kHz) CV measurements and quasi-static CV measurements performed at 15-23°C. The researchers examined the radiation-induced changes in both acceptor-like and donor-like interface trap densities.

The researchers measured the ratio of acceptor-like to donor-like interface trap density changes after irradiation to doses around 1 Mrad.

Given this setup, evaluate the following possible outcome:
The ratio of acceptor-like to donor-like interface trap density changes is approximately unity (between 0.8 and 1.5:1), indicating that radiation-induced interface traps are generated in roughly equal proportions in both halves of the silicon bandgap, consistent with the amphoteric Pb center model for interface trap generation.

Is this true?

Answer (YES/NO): NO